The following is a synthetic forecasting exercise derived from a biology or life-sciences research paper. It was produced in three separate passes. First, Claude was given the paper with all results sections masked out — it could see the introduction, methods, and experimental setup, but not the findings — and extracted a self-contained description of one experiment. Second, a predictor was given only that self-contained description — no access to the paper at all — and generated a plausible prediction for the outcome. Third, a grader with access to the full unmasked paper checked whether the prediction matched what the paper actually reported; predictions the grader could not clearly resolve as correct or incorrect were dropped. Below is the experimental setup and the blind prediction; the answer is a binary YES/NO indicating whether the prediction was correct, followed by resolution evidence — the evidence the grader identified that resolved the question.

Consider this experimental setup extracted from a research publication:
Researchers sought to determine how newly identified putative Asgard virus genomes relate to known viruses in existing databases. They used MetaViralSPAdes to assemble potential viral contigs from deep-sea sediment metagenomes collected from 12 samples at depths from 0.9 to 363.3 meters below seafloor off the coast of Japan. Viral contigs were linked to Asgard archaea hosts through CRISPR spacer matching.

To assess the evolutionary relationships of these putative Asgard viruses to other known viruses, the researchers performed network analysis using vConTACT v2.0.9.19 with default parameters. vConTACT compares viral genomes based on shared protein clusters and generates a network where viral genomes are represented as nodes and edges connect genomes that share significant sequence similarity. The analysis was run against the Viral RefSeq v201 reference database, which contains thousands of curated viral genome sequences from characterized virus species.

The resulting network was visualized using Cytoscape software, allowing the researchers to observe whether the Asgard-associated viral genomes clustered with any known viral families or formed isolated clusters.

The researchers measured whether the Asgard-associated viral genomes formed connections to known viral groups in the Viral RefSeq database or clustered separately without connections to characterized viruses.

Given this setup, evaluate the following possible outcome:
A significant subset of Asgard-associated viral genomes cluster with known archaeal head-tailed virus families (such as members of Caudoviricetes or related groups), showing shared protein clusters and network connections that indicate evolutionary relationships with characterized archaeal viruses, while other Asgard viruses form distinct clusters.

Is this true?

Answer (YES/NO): NO